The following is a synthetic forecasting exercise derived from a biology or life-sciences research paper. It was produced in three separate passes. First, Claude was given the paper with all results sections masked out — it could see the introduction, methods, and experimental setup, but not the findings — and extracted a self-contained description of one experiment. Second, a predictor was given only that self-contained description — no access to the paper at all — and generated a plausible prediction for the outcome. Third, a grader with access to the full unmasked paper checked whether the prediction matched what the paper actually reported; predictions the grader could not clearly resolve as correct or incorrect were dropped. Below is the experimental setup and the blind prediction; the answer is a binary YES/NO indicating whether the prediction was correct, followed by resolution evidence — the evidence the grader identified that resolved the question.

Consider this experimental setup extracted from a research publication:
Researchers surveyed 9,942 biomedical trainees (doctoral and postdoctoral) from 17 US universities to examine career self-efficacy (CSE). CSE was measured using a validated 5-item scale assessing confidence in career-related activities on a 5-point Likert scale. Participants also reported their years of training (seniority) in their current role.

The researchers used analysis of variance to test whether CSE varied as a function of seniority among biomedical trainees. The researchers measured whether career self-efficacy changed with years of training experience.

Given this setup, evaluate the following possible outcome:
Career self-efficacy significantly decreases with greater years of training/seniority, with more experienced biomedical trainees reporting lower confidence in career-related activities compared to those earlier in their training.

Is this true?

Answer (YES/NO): NO